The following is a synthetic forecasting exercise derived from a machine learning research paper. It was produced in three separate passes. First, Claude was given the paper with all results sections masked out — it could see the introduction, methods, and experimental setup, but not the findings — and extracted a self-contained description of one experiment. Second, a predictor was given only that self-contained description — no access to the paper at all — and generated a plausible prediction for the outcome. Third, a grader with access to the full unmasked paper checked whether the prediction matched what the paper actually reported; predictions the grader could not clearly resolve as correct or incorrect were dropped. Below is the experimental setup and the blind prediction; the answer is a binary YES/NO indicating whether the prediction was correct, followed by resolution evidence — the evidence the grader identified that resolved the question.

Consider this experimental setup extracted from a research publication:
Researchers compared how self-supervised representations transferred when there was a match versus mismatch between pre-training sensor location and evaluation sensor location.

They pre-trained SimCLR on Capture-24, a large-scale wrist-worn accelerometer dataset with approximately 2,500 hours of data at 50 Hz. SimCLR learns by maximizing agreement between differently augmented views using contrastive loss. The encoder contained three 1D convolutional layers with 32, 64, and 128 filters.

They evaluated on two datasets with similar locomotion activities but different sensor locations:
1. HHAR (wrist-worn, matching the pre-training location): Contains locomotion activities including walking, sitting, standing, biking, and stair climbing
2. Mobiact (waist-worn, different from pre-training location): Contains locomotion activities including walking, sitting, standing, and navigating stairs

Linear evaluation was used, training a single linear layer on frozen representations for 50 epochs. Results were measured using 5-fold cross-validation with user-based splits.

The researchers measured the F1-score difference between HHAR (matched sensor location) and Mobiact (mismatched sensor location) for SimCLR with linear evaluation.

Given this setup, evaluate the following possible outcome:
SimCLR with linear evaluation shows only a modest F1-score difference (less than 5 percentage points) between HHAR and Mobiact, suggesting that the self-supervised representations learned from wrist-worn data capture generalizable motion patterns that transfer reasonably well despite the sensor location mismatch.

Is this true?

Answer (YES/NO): NO